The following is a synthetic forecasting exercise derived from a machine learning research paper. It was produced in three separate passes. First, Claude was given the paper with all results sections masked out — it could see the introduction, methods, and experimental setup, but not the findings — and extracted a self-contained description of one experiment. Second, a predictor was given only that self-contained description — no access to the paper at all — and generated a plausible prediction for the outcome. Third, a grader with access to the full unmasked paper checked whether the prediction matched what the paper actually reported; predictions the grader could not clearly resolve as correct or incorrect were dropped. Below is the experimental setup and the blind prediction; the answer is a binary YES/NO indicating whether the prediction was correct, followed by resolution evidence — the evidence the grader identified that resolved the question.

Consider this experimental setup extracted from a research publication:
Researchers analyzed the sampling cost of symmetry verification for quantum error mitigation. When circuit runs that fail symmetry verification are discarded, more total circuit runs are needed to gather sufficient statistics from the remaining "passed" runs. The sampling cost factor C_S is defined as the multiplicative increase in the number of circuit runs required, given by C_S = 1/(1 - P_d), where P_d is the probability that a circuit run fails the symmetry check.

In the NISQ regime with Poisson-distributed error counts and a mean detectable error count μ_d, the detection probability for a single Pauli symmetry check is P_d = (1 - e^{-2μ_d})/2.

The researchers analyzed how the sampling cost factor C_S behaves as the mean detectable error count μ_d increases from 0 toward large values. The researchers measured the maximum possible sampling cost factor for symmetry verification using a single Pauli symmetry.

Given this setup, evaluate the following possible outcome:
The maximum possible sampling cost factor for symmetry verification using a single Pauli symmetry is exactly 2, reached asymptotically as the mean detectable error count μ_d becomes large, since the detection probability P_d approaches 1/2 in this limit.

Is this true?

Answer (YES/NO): YES